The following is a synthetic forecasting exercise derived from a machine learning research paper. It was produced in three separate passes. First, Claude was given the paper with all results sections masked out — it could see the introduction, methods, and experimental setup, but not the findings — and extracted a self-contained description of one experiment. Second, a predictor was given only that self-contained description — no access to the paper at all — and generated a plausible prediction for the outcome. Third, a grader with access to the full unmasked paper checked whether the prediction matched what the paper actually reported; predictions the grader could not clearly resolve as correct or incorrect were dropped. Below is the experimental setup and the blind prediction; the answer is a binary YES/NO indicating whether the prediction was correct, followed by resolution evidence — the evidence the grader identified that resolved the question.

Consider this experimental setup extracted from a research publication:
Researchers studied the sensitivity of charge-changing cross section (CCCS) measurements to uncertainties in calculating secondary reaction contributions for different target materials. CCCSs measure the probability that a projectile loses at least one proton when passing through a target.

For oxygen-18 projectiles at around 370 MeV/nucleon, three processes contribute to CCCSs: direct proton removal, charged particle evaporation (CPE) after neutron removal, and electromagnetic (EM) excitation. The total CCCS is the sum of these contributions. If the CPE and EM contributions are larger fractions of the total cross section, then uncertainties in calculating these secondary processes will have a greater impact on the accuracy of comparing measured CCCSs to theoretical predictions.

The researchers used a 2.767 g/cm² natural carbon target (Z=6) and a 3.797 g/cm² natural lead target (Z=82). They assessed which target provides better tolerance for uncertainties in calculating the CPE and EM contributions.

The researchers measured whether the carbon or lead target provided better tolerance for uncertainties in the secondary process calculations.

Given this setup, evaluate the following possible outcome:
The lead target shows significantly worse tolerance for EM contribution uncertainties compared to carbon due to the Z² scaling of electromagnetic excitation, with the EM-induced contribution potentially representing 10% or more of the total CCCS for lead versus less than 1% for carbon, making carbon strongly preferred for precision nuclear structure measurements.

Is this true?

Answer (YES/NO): NO